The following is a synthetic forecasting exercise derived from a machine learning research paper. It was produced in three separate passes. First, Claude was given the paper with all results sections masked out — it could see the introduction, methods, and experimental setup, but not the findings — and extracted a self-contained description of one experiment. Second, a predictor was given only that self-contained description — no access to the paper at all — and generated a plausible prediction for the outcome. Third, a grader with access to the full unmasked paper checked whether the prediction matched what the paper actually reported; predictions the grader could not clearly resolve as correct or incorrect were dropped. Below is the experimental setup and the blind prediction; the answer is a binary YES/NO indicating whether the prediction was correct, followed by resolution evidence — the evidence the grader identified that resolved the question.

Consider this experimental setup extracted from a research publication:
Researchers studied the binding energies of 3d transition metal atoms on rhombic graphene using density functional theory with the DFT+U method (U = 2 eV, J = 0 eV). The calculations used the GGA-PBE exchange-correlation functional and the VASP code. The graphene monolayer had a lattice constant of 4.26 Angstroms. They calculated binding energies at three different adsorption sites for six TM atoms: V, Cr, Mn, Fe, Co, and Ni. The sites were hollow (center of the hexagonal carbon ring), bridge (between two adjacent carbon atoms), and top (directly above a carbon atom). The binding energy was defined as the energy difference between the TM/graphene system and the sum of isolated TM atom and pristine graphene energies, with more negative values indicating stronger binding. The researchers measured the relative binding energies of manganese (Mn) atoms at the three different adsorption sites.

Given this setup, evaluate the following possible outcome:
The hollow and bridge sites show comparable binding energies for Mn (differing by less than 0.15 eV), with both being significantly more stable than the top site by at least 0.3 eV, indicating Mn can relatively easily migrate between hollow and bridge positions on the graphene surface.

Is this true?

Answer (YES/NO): NO